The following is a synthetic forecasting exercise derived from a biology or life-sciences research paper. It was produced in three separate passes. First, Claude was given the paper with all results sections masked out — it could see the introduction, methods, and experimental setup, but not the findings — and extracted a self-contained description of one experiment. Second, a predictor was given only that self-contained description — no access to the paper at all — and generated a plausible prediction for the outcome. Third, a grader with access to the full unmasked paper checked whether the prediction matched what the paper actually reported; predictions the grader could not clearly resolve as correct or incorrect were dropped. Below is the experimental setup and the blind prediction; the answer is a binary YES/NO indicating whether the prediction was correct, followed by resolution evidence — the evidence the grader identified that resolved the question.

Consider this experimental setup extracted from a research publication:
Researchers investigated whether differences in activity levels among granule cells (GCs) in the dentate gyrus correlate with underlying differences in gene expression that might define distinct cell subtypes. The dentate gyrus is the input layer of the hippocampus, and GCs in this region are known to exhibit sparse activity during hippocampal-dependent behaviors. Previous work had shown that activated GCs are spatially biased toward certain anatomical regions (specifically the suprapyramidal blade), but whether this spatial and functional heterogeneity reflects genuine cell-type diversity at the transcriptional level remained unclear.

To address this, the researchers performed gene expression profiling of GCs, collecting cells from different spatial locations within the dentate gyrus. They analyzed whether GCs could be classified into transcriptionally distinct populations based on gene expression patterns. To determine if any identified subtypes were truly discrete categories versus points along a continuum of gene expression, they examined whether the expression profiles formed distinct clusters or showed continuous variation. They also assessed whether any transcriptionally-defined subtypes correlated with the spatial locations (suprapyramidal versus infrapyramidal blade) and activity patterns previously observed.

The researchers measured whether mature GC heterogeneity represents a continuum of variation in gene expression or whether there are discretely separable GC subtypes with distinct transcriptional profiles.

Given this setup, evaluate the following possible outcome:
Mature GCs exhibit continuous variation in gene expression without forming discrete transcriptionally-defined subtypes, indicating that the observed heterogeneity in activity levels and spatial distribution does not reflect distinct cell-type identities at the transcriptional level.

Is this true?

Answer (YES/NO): NO